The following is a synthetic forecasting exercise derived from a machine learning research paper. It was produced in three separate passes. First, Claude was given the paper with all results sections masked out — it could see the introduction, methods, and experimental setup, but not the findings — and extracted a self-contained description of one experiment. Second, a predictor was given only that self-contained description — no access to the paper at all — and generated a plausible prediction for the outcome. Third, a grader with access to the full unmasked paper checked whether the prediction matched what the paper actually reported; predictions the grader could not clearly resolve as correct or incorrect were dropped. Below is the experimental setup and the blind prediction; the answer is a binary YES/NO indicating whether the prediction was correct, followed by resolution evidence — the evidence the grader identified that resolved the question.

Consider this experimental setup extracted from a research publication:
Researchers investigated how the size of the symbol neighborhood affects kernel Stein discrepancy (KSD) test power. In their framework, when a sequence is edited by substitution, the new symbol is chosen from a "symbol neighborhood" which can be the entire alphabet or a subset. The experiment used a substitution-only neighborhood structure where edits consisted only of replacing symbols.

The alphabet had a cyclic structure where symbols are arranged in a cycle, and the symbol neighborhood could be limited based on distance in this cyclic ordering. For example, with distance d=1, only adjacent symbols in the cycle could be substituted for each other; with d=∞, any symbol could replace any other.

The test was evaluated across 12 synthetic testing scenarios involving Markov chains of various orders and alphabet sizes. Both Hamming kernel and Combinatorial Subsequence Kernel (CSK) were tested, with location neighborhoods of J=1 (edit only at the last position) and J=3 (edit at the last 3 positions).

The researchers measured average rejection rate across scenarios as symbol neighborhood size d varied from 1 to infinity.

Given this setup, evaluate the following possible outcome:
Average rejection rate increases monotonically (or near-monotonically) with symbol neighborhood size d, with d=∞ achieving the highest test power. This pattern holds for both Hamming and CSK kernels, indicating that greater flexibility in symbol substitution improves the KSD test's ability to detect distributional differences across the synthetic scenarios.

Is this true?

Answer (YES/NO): NO